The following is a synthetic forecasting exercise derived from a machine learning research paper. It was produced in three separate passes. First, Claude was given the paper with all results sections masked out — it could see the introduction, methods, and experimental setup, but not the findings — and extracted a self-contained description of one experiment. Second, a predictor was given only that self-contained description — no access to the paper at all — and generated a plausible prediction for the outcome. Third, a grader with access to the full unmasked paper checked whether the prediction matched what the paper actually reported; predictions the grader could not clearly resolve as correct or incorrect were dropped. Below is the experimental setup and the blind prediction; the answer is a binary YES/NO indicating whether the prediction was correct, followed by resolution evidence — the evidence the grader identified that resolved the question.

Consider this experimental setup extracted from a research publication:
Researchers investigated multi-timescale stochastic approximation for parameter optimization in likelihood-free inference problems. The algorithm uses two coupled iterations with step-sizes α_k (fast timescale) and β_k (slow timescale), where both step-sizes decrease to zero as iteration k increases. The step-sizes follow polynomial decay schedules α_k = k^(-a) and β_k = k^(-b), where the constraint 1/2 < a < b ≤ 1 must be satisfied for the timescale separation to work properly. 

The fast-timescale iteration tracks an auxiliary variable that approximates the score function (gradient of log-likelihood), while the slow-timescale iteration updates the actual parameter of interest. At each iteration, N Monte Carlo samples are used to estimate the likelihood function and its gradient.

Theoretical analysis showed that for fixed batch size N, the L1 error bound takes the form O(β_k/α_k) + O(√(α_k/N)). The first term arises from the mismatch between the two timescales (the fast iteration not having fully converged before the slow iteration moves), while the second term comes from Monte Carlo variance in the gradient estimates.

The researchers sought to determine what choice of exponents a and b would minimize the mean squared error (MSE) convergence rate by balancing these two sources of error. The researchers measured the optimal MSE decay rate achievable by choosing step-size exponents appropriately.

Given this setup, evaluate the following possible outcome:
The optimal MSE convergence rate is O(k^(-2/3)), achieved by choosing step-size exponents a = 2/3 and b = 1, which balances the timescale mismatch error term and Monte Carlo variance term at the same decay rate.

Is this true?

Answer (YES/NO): YES